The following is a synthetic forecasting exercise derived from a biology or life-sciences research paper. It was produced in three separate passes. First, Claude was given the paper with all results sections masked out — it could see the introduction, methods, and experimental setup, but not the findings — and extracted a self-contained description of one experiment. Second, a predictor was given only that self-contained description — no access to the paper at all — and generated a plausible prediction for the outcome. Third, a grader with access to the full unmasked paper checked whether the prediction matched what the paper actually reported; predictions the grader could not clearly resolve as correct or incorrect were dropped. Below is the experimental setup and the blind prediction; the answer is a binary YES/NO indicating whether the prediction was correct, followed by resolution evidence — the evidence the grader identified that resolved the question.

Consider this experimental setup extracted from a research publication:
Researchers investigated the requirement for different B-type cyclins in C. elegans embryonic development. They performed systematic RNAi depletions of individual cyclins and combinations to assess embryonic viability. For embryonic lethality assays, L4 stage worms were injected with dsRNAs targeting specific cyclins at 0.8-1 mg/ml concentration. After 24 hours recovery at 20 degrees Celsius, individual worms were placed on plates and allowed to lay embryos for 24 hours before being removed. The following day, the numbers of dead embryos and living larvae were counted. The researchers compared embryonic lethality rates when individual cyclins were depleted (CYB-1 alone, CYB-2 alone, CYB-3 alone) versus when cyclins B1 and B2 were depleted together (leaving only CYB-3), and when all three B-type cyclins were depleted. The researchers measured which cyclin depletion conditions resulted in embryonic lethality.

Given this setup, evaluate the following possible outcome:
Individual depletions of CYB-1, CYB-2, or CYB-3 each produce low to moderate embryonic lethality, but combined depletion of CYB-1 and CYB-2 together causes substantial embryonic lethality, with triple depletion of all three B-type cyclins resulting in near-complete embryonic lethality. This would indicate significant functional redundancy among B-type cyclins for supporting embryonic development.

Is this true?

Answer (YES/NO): NO